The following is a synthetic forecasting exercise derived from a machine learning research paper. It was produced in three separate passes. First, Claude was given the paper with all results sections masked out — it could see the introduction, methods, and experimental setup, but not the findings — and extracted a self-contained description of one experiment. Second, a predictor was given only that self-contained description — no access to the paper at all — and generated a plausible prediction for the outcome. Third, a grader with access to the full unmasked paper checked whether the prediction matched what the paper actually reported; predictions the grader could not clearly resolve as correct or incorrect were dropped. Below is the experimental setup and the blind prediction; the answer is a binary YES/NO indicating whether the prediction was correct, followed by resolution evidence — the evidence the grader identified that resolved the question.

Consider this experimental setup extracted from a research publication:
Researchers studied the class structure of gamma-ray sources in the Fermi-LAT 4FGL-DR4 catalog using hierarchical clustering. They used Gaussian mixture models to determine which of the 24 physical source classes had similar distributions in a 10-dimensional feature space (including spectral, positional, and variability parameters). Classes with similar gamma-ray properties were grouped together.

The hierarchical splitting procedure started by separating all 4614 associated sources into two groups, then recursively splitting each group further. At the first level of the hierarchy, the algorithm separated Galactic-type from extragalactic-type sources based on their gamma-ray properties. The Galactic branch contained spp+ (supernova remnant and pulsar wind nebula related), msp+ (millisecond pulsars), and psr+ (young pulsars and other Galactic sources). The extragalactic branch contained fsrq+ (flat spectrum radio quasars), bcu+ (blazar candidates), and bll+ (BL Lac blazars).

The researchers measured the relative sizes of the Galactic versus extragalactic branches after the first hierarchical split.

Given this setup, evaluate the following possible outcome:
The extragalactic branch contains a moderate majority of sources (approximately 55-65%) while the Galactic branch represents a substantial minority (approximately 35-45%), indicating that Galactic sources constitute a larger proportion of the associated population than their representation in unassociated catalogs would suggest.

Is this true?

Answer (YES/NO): NO